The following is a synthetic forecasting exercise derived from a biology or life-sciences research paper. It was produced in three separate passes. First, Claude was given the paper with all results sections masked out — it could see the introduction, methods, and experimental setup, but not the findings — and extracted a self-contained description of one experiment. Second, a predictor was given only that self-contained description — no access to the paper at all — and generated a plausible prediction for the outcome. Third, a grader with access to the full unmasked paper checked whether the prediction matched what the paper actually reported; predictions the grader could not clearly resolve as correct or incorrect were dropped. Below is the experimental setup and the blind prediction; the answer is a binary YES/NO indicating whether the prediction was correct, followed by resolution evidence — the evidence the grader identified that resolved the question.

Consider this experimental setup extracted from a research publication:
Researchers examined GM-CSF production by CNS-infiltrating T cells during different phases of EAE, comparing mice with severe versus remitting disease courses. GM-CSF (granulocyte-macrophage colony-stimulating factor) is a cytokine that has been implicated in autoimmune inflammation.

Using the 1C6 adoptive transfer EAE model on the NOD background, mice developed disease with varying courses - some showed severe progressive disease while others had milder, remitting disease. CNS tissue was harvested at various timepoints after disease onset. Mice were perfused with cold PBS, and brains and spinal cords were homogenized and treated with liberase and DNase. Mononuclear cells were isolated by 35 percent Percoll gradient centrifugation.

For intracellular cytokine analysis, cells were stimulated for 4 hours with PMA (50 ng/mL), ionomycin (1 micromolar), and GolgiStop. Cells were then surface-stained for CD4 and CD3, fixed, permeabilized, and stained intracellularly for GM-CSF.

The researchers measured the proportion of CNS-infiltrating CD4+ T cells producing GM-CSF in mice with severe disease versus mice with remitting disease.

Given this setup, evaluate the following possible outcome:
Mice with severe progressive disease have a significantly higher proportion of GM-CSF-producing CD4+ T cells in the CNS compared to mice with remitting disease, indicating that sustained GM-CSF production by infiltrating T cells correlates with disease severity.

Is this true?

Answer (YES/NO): NO